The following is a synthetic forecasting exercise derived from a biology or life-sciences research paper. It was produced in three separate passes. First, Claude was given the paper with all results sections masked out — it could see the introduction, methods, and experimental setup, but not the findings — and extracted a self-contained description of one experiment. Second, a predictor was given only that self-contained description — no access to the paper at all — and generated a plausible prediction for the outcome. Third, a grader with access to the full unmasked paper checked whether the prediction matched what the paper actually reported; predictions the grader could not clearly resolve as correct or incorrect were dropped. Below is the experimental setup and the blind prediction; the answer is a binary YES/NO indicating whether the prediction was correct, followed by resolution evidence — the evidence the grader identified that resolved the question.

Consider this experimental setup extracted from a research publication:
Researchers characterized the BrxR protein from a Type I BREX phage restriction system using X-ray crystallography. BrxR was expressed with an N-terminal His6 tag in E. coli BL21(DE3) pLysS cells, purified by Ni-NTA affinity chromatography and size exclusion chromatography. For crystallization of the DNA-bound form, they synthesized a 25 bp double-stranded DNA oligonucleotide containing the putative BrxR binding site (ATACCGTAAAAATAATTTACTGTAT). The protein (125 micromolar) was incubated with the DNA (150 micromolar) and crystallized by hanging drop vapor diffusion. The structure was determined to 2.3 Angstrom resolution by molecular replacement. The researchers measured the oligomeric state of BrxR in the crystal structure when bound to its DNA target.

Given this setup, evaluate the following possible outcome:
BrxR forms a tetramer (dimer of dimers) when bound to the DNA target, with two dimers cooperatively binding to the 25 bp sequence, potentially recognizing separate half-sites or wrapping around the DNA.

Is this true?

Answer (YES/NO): NO